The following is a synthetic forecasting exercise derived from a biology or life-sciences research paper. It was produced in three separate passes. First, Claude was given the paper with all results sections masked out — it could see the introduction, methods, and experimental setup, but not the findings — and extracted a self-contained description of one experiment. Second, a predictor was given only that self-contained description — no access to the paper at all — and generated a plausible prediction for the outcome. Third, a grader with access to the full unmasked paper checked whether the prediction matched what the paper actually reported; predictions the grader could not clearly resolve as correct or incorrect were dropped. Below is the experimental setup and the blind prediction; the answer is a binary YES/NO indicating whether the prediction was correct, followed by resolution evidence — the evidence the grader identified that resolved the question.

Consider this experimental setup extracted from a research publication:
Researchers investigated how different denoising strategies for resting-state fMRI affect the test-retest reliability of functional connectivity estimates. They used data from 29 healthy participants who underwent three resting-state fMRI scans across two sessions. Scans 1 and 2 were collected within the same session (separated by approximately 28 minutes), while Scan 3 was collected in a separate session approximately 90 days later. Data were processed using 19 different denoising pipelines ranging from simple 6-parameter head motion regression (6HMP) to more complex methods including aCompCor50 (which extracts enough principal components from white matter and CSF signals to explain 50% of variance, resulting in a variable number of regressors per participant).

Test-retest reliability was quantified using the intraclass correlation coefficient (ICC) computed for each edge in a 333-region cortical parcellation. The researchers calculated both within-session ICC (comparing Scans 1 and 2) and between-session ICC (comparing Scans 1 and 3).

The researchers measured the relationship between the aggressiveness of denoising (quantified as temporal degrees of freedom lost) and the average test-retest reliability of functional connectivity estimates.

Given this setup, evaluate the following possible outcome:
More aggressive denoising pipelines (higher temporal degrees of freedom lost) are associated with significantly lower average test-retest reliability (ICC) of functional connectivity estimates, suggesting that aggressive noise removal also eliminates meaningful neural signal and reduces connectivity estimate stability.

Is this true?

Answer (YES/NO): NO